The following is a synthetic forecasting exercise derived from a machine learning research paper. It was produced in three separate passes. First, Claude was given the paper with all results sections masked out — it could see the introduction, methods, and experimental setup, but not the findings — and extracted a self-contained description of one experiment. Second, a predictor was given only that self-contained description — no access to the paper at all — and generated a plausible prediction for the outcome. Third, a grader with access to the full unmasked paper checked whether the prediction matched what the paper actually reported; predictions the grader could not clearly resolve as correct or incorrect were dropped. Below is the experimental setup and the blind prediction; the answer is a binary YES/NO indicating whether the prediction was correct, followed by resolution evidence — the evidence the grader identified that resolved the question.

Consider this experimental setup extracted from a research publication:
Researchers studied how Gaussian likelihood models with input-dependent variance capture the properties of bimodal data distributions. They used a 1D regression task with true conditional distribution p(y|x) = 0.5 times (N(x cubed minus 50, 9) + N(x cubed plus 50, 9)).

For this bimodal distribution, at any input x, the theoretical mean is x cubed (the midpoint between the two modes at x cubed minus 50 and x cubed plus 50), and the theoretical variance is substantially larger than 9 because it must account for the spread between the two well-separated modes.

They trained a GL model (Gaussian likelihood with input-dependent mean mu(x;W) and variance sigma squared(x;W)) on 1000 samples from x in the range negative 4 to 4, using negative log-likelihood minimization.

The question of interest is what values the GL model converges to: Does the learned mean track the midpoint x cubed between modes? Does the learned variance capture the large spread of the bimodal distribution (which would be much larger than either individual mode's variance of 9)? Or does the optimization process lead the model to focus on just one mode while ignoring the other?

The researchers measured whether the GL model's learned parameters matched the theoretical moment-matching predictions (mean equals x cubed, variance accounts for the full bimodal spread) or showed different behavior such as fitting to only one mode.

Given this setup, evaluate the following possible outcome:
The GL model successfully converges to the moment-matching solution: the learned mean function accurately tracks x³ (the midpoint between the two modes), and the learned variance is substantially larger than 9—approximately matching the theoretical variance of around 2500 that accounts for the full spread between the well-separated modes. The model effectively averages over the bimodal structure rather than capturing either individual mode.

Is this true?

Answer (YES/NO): YES